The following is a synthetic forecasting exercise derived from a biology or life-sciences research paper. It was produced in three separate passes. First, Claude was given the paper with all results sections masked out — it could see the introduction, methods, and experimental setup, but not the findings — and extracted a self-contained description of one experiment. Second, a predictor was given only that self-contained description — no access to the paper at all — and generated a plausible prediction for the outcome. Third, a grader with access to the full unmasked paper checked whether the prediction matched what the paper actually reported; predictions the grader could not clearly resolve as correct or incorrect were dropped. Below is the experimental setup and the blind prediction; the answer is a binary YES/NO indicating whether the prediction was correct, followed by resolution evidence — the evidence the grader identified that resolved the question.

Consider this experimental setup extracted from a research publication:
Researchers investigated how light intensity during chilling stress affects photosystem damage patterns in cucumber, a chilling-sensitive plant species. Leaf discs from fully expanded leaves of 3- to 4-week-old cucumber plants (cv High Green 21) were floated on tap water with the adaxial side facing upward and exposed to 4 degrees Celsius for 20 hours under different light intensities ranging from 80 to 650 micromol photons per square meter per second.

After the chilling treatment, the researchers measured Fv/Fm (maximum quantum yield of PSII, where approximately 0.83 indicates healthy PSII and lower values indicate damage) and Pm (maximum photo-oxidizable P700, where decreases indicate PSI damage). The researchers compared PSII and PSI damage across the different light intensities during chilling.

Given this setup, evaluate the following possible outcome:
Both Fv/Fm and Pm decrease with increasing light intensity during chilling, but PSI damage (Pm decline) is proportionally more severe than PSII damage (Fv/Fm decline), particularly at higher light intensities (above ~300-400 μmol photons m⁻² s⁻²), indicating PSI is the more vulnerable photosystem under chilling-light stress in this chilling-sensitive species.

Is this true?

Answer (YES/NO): NO